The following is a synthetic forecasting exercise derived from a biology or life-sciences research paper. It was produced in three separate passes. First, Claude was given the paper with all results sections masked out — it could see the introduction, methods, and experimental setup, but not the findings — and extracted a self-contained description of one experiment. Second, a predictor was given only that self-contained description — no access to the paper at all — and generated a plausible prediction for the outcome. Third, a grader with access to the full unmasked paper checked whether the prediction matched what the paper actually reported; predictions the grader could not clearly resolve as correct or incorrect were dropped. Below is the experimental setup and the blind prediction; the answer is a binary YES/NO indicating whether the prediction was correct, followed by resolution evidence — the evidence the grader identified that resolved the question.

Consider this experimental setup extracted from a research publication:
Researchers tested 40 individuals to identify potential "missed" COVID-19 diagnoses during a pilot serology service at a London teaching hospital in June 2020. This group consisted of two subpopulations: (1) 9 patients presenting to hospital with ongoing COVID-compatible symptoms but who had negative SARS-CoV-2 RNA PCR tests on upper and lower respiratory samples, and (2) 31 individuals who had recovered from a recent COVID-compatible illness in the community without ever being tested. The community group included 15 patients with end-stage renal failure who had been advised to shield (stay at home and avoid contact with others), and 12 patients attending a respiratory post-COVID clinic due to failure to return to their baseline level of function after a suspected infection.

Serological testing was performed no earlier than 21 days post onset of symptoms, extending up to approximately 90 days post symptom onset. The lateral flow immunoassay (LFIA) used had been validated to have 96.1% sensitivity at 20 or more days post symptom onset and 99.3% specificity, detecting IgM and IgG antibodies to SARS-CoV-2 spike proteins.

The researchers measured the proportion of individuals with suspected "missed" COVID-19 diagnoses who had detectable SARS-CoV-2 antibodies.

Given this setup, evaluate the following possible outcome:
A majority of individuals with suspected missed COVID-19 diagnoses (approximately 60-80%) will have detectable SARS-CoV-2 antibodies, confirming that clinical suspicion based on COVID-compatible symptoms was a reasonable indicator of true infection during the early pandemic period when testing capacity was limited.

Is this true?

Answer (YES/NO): NO